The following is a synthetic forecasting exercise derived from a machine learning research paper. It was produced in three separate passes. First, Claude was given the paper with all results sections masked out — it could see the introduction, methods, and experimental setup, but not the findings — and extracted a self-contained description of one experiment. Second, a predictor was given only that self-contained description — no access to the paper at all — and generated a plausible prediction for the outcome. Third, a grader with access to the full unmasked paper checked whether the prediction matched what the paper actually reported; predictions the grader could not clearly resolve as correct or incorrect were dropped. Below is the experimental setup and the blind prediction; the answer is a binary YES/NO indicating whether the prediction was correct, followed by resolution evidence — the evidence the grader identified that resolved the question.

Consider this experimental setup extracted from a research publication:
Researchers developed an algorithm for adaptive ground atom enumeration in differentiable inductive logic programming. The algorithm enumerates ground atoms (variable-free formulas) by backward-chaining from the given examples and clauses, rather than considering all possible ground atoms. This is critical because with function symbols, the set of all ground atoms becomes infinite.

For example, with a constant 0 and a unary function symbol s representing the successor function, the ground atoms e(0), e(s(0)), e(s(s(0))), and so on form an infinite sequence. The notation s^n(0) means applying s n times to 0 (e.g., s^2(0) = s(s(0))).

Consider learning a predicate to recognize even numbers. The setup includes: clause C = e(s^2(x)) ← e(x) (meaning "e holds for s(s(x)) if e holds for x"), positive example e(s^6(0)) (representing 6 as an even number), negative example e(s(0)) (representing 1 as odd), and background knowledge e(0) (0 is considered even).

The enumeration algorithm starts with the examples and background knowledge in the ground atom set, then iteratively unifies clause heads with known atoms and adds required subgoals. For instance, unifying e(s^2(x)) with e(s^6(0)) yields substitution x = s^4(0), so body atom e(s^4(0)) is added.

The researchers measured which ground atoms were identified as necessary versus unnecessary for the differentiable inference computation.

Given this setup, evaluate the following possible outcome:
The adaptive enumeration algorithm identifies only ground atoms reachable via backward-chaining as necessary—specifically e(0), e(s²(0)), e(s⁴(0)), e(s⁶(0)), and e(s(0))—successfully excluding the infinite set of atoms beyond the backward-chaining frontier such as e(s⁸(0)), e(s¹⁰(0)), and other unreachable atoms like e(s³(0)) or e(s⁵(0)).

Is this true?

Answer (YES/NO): YES